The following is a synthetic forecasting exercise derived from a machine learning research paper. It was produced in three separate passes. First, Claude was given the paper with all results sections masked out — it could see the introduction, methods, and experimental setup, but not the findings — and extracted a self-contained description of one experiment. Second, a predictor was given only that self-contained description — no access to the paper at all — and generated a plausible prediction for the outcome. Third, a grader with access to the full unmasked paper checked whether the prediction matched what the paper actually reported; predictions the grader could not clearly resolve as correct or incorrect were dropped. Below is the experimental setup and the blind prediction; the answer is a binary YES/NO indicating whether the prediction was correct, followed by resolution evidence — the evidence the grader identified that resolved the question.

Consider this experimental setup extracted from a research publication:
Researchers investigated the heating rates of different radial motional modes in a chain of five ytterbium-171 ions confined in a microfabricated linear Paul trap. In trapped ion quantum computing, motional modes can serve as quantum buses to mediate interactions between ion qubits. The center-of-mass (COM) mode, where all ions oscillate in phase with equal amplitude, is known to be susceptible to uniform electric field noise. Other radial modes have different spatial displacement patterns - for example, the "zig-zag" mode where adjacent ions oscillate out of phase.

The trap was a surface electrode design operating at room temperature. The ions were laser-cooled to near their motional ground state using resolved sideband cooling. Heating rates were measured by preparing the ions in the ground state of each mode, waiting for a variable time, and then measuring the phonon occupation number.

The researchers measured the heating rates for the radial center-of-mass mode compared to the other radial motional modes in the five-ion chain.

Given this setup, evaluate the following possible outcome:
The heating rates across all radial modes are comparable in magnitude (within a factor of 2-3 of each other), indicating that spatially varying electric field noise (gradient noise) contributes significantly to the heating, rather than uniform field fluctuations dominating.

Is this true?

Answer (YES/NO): NO